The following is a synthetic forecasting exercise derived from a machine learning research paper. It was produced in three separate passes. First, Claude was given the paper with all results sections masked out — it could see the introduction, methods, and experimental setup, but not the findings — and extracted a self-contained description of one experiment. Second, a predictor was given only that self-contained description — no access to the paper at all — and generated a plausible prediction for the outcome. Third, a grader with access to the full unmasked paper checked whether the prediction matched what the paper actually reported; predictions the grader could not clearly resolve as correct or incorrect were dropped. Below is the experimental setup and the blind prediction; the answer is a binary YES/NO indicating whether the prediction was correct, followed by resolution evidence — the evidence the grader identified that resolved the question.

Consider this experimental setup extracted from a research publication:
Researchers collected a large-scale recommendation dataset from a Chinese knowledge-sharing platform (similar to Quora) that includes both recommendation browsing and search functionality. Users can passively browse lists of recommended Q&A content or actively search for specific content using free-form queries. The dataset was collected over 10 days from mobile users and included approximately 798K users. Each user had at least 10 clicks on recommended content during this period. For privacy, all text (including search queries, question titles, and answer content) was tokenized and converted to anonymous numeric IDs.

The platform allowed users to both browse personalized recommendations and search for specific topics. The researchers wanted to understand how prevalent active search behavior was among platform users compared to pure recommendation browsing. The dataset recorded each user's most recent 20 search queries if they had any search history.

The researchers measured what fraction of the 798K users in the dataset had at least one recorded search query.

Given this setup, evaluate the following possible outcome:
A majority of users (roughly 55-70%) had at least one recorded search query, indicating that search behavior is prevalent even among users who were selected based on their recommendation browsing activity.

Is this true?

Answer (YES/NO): YES